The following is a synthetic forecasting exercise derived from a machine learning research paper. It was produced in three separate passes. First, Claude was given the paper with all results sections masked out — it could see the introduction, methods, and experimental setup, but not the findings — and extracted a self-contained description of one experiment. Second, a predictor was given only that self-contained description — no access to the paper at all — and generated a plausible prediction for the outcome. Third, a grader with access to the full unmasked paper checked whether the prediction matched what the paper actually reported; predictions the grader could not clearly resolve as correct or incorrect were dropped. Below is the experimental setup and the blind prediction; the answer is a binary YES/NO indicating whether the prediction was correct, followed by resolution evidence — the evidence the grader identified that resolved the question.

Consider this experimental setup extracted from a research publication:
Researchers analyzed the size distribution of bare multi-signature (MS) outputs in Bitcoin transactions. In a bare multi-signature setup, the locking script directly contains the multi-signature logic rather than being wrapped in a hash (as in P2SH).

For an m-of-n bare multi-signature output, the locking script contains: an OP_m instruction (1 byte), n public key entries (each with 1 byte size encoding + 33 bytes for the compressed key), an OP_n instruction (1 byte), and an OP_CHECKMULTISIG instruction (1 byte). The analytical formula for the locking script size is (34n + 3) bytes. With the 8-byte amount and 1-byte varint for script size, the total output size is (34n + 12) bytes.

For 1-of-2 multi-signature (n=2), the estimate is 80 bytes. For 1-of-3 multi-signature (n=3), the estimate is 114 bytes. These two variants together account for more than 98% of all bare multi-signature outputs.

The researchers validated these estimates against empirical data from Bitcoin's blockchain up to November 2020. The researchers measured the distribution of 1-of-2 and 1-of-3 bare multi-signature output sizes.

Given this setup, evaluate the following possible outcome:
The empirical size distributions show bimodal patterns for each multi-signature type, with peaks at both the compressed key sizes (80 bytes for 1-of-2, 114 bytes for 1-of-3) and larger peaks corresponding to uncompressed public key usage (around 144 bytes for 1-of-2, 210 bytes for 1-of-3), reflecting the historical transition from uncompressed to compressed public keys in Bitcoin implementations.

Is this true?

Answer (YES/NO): NO